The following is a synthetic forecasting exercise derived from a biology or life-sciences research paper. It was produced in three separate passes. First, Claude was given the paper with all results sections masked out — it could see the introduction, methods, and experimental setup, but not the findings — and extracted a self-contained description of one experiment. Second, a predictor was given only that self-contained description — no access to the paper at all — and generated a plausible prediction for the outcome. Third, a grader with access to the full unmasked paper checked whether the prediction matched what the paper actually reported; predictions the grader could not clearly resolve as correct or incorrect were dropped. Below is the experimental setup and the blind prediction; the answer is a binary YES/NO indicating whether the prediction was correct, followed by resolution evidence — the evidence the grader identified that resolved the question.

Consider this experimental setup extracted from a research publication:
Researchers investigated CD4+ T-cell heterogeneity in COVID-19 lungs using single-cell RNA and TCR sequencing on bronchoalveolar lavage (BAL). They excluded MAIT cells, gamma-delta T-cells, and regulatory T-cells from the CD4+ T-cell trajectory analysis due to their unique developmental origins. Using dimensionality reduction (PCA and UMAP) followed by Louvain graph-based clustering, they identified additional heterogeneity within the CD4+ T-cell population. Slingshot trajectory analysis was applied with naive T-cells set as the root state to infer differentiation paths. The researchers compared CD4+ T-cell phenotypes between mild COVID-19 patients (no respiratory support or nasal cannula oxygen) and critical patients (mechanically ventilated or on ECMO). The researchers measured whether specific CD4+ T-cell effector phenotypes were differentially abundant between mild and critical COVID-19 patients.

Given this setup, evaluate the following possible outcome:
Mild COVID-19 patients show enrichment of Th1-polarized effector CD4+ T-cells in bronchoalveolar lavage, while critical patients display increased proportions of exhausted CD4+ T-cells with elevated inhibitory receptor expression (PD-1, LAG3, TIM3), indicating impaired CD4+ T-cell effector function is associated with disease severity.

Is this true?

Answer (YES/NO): NO